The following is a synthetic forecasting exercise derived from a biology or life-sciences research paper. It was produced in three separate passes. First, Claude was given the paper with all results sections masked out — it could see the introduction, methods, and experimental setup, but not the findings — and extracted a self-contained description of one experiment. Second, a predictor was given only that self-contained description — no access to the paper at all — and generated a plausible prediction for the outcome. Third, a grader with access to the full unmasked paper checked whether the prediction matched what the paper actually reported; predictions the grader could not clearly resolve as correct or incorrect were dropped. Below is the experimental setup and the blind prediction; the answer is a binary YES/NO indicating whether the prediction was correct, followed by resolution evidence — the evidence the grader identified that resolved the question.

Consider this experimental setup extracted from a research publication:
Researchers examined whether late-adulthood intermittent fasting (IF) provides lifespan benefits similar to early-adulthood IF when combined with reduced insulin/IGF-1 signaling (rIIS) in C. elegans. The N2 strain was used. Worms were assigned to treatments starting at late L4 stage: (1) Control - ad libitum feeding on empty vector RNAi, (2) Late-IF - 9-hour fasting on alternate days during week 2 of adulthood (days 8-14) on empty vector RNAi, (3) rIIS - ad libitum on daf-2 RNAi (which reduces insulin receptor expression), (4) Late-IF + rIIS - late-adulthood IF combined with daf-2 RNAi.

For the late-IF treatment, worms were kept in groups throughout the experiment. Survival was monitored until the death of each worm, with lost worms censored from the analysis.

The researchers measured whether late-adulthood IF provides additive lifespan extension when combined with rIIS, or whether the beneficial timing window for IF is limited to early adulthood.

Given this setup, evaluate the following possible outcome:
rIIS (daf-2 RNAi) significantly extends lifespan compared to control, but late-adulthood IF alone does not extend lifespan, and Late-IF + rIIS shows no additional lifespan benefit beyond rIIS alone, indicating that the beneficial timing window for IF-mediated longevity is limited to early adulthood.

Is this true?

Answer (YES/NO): YES